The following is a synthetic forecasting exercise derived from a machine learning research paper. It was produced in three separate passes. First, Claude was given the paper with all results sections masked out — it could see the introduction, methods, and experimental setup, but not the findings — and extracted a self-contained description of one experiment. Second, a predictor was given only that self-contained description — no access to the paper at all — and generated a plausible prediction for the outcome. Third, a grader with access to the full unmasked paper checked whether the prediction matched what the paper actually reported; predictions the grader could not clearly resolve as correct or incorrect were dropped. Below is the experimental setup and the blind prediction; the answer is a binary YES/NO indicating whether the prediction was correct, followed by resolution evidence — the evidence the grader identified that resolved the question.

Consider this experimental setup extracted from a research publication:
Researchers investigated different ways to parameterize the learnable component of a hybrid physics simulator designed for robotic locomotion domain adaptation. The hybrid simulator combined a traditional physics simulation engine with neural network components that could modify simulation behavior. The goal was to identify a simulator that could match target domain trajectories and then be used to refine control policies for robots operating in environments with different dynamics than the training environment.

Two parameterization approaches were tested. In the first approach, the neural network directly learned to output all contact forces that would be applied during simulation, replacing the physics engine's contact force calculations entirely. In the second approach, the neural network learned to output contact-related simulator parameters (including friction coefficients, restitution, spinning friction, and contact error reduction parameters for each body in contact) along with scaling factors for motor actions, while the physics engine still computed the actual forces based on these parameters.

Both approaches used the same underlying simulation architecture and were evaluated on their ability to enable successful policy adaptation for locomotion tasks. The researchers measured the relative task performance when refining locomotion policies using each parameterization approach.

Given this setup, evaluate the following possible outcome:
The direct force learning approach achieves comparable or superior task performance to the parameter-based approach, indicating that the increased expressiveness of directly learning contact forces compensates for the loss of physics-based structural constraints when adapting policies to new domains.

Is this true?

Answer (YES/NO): NO